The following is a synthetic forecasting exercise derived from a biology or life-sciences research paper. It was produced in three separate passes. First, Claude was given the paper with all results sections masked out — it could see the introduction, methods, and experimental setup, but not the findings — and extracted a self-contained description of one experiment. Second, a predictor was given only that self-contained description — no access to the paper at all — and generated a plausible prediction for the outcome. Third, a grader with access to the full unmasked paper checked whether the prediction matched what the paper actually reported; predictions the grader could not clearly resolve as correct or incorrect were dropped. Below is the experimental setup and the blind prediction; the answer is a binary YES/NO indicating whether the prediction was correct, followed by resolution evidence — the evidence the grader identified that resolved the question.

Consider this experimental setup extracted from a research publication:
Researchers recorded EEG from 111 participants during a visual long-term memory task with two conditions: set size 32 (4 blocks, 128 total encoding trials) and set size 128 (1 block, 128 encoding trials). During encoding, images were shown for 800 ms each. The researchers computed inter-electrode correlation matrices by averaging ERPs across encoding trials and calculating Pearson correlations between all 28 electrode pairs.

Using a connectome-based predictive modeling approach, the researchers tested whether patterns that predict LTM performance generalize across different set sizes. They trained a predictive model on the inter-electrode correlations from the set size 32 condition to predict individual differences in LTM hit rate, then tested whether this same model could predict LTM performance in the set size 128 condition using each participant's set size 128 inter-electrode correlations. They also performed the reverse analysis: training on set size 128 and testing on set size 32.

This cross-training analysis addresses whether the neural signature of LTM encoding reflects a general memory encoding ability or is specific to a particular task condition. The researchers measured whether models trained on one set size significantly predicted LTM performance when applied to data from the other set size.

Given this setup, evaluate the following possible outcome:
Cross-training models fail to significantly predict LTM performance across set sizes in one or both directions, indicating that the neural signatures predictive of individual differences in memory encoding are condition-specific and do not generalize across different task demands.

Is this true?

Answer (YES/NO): NO